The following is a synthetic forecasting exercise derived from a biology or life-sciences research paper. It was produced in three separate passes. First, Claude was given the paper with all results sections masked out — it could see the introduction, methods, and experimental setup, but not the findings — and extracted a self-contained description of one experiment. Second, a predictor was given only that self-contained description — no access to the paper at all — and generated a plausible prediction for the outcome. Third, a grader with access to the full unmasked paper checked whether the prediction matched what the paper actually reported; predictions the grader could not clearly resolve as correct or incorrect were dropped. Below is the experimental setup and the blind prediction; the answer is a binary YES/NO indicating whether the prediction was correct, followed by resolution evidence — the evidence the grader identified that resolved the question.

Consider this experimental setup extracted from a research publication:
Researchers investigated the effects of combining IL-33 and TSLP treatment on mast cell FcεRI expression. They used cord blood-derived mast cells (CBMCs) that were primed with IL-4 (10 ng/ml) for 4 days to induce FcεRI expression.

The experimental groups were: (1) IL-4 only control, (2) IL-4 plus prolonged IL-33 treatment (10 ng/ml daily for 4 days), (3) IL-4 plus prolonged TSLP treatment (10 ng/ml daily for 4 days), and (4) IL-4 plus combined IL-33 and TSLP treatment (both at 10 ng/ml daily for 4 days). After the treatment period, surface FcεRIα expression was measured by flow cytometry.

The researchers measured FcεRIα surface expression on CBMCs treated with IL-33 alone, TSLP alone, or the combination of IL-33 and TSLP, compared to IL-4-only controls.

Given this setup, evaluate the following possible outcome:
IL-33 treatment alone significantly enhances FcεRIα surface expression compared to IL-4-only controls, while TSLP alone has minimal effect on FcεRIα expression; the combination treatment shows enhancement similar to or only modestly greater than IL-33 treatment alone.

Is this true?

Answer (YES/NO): NO